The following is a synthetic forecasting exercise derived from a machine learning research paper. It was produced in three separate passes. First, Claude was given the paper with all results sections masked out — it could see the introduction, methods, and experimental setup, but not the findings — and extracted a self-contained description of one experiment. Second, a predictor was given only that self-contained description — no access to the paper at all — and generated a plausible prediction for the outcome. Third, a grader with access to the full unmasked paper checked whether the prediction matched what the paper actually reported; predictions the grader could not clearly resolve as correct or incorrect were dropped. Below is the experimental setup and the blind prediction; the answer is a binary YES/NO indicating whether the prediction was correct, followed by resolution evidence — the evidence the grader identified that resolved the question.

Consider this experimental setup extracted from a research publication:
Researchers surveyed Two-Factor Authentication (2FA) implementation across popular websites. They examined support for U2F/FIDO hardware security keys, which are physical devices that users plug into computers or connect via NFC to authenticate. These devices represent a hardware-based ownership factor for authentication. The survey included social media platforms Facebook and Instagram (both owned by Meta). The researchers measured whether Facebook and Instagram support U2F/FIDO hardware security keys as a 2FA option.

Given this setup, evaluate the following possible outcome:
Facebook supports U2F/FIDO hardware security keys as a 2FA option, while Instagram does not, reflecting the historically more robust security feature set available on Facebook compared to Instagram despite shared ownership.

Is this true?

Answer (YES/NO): NO